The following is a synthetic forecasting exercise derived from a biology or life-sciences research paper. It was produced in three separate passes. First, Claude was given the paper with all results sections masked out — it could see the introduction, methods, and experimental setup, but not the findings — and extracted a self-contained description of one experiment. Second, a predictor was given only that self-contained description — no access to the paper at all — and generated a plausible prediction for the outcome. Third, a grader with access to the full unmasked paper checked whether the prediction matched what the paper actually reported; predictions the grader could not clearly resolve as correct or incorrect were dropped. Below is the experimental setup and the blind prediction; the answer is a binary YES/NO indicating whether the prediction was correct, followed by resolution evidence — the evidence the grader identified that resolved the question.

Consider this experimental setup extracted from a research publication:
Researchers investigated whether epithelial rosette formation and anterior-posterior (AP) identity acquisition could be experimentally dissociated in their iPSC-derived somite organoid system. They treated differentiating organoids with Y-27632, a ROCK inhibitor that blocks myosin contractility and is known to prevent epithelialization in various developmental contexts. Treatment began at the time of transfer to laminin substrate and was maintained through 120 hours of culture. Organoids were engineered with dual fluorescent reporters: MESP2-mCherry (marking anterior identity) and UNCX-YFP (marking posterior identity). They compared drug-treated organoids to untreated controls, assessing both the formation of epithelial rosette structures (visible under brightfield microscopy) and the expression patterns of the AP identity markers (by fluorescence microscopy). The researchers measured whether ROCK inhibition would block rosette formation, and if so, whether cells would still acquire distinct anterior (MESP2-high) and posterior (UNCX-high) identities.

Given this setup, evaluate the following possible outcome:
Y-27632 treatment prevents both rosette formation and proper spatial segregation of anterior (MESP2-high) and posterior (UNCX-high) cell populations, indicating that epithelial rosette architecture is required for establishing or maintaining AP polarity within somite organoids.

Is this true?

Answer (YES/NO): NO